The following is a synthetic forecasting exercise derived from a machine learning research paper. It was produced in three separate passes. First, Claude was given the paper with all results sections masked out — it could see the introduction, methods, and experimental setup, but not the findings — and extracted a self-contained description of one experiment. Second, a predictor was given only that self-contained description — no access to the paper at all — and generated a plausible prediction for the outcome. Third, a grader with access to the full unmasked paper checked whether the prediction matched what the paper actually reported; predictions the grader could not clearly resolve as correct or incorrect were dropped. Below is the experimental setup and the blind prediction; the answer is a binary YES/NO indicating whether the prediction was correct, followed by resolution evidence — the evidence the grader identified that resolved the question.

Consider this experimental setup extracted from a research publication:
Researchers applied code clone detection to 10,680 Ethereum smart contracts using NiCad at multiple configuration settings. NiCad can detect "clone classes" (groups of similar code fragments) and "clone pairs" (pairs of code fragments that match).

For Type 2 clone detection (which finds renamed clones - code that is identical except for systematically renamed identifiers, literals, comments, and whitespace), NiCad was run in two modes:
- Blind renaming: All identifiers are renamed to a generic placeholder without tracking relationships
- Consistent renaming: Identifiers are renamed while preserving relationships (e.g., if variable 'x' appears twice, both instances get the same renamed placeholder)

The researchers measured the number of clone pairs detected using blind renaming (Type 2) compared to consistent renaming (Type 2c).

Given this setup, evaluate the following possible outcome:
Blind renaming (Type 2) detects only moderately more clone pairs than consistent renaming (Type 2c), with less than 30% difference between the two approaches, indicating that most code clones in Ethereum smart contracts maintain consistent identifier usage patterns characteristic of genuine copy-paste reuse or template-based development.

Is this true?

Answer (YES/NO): NO